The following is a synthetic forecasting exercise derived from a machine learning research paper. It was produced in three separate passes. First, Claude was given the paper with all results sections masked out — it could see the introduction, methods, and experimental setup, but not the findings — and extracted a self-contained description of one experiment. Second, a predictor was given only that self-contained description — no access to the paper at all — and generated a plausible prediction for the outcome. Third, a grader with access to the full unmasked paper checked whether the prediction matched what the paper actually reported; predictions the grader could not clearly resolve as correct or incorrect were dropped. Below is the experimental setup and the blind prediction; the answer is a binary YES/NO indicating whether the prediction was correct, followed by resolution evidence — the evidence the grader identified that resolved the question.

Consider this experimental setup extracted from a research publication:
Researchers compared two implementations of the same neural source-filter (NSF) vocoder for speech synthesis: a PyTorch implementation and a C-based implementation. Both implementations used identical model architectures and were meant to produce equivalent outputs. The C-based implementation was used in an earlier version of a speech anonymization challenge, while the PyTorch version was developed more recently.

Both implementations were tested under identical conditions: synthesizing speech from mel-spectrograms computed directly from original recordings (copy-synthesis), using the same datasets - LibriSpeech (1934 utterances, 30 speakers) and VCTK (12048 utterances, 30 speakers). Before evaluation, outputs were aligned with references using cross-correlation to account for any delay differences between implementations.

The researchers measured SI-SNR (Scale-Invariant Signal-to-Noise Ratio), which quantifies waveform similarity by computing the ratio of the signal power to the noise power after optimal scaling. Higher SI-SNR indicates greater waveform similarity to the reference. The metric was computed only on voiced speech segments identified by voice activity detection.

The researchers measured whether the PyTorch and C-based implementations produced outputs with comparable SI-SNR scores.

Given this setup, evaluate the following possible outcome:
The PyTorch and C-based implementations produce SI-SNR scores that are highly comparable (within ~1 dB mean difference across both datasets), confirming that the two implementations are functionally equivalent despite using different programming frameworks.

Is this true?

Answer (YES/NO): NO